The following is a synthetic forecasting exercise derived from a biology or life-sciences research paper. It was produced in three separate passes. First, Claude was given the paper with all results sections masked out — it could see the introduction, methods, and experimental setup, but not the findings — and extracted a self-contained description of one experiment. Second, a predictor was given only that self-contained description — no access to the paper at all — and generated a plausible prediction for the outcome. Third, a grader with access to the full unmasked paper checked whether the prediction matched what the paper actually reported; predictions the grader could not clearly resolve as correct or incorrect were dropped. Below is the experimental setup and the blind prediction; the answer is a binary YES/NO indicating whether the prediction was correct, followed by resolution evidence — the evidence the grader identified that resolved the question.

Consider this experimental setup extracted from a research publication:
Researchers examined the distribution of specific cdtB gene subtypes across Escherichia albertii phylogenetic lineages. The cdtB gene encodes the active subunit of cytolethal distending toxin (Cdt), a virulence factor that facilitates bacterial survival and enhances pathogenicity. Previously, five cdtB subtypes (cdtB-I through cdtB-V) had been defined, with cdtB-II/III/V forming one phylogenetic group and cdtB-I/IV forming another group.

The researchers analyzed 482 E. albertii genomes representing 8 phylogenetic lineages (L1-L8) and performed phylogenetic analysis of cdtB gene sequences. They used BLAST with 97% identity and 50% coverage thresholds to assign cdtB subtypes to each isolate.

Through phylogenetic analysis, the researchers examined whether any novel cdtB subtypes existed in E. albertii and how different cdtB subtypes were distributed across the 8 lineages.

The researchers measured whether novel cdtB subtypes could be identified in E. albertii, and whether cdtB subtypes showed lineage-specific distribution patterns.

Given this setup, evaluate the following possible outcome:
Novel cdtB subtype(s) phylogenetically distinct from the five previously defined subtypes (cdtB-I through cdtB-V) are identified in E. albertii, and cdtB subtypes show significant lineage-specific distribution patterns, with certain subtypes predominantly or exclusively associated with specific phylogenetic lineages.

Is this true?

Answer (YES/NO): YES